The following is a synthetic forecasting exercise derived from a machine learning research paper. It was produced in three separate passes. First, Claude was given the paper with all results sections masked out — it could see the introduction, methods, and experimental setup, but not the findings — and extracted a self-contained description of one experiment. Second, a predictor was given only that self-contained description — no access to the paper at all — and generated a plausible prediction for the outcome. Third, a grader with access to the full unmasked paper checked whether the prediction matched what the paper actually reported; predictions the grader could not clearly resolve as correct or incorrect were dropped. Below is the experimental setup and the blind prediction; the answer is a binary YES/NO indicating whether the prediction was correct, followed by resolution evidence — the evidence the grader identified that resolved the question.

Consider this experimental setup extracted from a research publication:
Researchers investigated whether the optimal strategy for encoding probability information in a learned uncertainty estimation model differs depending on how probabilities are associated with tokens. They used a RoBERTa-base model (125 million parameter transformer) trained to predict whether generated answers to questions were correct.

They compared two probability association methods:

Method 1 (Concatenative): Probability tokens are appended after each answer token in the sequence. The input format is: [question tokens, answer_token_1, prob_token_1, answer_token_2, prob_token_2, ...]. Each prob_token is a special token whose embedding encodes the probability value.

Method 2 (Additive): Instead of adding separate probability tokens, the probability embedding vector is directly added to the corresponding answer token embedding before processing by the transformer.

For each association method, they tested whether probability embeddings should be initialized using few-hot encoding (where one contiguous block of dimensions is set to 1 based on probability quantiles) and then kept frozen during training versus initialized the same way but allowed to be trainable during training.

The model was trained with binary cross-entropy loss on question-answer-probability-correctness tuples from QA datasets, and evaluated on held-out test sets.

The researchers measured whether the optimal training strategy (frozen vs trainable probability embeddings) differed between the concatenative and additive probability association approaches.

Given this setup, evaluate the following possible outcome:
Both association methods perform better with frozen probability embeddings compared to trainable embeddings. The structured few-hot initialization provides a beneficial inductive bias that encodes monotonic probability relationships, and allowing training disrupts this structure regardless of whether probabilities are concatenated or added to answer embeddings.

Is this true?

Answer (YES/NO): NO